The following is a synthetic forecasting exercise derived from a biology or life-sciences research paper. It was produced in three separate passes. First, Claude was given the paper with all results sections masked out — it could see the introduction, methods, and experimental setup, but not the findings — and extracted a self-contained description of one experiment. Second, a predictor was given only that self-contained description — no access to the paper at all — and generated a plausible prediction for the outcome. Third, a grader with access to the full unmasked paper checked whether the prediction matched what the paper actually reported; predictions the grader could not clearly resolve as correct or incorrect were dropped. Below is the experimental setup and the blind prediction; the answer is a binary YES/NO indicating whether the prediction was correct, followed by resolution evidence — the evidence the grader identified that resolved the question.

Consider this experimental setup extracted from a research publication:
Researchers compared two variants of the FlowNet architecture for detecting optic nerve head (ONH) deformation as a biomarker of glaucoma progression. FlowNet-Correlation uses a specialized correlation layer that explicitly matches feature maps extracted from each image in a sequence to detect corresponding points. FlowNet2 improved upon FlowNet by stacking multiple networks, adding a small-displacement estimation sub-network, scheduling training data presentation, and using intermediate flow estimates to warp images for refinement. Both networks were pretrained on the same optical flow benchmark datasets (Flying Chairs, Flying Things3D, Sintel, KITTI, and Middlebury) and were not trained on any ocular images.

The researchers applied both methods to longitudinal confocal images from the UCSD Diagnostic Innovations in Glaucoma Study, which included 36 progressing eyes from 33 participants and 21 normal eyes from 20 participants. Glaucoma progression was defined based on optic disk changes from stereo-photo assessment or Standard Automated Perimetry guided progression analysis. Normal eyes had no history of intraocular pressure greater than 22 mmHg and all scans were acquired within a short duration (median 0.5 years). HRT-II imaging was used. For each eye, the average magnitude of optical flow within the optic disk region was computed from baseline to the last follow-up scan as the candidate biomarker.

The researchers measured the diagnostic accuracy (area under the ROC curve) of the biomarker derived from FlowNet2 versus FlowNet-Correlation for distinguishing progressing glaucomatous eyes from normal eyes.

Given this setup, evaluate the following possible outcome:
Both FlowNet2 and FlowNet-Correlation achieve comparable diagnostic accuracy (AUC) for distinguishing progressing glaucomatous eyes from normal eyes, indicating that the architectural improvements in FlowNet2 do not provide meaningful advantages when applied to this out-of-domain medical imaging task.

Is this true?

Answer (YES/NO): YES